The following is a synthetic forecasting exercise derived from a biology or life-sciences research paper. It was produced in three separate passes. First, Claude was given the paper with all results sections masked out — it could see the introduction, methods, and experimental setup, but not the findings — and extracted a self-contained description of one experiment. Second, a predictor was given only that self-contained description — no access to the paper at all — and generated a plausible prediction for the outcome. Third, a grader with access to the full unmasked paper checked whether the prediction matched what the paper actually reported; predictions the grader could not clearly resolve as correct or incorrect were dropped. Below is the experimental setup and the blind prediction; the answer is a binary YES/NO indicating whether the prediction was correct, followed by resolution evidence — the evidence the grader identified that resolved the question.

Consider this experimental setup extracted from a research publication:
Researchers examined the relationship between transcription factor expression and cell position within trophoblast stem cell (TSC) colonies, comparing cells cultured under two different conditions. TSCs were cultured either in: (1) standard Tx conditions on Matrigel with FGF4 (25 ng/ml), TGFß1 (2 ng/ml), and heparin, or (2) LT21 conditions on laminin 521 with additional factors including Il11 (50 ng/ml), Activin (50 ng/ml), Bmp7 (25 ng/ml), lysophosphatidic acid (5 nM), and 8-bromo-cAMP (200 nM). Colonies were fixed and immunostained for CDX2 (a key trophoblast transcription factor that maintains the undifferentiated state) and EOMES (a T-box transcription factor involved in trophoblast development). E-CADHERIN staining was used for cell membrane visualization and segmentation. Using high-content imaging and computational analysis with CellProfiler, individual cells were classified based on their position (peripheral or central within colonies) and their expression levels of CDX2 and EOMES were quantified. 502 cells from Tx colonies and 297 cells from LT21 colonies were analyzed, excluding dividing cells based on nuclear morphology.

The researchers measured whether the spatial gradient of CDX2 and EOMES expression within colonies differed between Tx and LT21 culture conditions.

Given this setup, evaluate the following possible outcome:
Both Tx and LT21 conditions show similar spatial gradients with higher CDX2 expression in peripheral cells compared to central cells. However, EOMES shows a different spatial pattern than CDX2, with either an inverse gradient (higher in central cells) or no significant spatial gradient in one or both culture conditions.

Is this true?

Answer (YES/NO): NO